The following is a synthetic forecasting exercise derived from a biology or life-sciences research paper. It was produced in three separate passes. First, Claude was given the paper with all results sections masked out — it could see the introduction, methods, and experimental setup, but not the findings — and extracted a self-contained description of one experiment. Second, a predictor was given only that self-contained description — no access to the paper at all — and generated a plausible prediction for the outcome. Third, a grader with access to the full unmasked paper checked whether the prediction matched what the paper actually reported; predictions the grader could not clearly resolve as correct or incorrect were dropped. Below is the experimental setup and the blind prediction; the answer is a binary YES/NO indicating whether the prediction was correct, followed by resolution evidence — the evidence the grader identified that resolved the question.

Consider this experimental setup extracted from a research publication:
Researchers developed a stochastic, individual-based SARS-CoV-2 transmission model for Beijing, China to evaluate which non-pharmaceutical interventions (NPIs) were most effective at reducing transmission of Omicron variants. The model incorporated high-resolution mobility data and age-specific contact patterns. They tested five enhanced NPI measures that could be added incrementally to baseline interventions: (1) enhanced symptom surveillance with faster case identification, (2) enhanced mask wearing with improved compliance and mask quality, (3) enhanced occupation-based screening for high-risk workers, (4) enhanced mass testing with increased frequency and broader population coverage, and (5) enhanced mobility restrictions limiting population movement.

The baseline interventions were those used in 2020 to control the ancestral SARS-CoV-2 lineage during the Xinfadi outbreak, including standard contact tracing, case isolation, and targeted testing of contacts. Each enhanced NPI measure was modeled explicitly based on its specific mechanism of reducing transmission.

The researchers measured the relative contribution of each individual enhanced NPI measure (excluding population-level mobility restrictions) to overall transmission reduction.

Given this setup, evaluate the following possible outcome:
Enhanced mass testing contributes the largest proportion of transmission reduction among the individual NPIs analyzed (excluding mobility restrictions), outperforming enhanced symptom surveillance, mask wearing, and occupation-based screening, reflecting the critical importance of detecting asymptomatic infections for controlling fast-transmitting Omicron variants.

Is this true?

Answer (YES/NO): YES